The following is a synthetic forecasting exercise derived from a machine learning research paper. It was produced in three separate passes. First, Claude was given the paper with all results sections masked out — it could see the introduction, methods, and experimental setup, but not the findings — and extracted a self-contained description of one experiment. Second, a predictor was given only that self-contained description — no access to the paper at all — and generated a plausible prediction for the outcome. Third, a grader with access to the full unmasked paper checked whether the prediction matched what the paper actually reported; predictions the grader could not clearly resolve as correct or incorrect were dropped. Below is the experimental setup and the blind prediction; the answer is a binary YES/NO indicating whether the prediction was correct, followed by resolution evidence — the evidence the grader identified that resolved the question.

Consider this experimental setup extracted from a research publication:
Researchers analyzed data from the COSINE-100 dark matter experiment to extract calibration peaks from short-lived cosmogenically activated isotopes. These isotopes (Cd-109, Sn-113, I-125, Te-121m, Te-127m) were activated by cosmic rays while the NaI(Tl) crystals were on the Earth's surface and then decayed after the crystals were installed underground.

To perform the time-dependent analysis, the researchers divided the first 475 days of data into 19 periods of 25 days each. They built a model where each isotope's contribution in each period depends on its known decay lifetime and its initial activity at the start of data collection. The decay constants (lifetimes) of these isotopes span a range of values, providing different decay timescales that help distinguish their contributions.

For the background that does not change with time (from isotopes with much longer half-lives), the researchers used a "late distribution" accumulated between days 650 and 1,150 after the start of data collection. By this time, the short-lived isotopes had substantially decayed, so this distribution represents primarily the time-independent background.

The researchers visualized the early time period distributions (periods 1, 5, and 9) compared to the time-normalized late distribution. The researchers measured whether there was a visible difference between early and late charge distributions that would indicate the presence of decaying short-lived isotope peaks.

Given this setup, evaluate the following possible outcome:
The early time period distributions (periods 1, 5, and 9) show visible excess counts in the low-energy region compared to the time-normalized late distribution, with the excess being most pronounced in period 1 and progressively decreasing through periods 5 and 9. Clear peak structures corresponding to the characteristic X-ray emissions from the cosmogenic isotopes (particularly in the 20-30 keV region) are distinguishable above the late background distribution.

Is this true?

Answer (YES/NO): NO